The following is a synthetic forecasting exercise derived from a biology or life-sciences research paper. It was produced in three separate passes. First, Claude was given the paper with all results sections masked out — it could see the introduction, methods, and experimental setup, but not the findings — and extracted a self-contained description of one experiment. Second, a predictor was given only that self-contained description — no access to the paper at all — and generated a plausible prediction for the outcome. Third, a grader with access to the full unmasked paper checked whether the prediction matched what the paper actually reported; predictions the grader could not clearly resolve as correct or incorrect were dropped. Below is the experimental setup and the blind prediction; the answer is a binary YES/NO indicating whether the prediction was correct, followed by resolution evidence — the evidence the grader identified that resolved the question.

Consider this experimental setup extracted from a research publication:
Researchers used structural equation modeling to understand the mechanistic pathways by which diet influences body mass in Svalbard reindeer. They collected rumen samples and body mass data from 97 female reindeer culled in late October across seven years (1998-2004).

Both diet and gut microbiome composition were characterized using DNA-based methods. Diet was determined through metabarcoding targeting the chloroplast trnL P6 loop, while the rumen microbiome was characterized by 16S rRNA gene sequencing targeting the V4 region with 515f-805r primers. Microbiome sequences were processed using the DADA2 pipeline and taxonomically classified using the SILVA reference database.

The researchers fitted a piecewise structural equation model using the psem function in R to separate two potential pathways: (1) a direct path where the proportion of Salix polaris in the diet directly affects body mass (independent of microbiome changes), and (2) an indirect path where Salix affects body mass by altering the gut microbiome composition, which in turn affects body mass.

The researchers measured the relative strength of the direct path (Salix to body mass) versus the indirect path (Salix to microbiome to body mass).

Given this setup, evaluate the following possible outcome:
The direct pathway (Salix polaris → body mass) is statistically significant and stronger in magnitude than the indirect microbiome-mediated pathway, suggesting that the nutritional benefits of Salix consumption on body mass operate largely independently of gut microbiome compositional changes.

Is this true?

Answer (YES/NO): YES